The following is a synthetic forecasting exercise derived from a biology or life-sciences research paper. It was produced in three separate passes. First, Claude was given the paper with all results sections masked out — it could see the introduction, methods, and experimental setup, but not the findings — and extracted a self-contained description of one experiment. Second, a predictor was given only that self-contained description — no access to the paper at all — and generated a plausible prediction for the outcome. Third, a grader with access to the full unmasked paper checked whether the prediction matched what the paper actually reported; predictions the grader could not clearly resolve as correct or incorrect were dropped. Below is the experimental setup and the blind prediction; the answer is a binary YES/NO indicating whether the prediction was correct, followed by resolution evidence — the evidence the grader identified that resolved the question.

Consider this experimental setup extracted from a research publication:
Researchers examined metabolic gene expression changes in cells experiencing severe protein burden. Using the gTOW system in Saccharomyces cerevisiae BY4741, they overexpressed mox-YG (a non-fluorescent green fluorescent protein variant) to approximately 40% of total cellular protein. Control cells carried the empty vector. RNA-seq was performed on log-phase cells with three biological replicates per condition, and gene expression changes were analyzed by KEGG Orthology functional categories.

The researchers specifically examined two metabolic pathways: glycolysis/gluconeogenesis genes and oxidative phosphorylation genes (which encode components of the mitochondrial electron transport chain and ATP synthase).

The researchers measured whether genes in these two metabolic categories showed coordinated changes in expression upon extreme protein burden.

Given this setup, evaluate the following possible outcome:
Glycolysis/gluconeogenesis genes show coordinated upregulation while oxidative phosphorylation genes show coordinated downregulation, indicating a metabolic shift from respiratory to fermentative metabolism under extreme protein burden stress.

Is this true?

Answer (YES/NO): NO